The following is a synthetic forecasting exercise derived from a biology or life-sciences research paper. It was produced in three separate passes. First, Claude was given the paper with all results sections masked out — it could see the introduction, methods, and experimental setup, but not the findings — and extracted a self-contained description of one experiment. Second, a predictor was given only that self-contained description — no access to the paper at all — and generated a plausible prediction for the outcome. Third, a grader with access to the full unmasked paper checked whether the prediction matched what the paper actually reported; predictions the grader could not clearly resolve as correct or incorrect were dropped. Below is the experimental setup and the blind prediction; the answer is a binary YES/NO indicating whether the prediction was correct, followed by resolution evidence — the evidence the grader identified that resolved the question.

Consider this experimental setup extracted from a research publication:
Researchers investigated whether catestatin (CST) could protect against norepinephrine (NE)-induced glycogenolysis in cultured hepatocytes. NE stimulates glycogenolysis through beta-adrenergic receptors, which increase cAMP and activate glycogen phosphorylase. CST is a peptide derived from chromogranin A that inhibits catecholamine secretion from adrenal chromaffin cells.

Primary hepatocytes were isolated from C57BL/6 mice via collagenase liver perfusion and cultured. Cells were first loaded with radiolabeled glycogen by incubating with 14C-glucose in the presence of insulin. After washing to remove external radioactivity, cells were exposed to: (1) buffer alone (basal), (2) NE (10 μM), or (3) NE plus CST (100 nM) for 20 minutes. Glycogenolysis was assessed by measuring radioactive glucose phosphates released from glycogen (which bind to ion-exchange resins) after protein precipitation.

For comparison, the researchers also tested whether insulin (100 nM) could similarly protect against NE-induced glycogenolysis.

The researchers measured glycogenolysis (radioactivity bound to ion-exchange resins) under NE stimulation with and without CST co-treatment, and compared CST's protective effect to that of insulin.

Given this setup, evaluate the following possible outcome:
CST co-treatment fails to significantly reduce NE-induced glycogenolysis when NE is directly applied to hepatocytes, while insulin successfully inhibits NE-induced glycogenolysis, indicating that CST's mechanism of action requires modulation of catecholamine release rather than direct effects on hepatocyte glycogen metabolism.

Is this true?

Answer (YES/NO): NO